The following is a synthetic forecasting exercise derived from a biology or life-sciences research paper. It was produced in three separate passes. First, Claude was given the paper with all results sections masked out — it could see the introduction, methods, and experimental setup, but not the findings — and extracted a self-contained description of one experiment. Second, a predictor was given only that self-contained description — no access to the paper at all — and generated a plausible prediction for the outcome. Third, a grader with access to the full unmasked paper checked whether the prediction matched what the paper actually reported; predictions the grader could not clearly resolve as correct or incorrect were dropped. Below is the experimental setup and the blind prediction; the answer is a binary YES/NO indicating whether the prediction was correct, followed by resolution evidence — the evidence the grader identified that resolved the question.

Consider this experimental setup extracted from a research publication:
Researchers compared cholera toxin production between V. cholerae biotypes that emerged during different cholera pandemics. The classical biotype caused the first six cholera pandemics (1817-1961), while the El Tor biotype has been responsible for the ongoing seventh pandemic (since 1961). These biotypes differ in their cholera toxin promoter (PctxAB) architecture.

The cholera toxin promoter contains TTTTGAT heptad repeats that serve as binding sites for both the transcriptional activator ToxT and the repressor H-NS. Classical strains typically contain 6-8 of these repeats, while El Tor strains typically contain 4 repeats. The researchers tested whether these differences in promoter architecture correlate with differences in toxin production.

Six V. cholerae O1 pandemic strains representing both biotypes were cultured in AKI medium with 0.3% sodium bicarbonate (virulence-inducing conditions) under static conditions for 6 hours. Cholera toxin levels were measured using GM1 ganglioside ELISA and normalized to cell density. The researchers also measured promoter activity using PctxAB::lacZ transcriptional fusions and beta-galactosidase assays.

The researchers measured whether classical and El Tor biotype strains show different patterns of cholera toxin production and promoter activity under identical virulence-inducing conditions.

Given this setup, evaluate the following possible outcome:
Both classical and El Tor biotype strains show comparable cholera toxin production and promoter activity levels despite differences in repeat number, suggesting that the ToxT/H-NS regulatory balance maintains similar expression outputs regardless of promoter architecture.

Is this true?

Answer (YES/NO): NO